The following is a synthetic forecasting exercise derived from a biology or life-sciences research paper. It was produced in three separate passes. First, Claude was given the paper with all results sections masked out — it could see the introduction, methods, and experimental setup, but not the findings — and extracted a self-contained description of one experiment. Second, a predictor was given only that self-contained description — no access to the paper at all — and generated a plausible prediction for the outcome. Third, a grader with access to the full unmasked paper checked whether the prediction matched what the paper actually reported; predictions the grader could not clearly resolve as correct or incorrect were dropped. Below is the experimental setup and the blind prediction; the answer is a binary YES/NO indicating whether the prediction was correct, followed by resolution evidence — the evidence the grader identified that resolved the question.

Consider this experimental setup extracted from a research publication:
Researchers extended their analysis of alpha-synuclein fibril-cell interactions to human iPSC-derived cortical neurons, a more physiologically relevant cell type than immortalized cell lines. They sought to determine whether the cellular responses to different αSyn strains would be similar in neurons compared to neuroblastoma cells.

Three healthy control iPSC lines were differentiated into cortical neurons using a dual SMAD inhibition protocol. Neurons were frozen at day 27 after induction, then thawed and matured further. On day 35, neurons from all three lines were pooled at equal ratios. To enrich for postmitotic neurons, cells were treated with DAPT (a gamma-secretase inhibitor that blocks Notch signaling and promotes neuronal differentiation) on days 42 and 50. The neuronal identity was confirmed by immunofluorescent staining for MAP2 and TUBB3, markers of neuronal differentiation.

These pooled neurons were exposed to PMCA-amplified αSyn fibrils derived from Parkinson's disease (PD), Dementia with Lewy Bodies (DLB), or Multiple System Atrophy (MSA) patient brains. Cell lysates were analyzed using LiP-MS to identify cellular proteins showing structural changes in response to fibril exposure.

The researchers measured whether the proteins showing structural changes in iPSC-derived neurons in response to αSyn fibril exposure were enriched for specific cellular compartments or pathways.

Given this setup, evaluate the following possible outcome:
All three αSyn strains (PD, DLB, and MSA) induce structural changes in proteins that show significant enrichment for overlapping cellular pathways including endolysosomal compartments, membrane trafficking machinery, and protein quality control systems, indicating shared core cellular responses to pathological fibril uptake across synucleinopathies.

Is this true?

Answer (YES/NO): NO